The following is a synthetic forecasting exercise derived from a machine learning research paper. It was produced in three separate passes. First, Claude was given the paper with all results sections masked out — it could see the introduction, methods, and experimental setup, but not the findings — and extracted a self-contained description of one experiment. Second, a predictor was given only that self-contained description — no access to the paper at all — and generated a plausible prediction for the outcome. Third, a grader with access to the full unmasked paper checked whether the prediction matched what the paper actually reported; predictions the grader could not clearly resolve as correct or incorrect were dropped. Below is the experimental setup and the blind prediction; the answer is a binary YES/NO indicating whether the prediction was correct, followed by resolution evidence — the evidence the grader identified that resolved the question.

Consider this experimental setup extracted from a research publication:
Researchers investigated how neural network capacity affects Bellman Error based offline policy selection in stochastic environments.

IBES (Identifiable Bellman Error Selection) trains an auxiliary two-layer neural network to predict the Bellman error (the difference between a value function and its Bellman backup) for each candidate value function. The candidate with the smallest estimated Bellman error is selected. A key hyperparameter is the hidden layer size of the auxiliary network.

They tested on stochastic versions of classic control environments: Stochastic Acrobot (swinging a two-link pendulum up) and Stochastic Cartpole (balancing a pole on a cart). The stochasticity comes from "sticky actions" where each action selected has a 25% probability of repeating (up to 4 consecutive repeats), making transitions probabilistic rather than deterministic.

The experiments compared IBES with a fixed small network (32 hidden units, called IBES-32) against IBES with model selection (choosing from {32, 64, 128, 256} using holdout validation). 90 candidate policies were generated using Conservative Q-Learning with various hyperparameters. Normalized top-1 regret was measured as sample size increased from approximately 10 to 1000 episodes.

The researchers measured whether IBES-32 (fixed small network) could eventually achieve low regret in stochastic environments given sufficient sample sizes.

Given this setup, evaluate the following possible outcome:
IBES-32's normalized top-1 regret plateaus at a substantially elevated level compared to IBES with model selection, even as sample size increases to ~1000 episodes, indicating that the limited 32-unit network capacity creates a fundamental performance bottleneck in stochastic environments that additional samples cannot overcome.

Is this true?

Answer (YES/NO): YES